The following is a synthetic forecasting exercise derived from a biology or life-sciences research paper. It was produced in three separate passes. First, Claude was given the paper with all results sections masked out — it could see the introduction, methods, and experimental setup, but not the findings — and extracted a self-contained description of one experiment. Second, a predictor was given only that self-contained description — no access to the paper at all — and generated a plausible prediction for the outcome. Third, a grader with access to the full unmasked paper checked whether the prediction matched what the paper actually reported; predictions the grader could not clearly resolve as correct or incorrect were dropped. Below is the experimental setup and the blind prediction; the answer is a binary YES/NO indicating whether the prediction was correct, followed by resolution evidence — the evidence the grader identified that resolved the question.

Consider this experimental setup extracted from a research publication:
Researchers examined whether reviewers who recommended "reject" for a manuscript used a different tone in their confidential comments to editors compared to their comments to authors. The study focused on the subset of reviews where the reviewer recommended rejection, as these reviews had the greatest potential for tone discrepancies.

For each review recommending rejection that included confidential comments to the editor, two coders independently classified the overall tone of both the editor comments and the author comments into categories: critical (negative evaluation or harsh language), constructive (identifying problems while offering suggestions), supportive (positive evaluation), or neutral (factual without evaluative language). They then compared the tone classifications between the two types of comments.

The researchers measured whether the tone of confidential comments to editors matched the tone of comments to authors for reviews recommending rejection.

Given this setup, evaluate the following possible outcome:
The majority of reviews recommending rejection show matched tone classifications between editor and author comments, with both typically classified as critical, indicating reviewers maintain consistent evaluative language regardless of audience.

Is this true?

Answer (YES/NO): NO